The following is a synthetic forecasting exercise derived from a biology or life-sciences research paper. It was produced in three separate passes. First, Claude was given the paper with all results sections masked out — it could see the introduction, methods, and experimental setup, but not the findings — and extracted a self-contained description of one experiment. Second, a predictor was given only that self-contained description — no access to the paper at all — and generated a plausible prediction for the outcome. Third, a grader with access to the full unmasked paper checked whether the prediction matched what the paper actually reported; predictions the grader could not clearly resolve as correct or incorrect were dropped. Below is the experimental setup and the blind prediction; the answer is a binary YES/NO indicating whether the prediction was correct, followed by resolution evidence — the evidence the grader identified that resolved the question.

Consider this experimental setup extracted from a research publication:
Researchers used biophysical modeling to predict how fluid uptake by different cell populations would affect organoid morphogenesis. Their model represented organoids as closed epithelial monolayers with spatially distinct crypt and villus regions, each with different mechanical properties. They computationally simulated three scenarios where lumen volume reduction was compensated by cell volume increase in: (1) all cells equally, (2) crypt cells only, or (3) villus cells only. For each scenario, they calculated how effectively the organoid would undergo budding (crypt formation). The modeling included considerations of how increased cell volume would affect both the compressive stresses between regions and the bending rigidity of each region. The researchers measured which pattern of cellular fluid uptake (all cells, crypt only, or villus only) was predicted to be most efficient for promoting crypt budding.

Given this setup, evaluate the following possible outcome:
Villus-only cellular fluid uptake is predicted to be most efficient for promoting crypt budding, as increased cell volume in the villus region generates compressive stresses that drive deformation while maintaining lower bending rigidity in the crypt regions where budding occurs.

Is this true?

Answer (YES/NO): YES